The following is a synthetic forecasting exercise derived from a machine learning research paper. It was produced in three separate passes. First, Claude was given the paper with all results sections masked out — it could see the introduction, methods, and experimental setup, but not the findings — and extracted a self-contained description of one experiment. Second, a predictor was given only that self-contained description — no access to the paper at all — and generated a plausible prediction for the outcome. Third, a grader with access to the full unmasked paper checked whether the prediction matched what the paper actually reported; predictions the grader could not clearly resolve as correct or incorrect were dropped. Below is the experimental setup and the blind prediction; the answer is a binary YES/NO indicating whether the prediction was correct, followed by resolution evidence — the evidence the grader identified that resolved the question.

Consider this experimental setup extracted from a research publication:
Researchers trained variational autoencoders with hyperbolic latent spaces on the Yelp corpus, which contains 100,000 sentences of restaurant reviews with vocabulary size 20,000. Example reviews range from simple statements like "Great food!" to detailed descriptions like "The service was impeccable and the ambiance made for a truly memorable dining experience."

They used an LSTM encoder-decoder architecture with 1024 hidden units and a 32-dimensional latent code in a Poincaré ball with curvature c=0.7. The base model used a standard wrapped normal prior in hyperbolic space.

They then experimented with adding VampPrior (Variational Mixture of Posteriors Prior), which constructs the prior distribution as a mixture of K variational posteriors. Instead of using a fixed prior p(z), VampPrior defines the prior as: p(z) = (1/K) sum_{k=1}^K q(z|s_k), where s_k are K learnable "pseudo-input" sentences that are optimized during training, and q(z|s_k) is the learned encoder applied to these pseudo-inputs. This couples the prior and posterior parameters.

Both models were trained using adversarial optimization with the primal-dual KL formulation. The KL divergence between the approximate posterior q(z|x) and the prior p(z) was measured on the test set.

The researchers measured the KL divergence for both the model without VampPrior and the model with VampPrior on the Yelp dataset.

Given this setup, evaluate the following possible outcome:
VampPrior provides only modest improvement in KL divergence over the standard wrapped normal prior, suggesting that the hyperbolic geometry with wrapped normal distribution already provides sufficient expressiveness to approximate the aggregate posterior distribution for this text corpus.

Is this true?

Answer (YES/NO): YES